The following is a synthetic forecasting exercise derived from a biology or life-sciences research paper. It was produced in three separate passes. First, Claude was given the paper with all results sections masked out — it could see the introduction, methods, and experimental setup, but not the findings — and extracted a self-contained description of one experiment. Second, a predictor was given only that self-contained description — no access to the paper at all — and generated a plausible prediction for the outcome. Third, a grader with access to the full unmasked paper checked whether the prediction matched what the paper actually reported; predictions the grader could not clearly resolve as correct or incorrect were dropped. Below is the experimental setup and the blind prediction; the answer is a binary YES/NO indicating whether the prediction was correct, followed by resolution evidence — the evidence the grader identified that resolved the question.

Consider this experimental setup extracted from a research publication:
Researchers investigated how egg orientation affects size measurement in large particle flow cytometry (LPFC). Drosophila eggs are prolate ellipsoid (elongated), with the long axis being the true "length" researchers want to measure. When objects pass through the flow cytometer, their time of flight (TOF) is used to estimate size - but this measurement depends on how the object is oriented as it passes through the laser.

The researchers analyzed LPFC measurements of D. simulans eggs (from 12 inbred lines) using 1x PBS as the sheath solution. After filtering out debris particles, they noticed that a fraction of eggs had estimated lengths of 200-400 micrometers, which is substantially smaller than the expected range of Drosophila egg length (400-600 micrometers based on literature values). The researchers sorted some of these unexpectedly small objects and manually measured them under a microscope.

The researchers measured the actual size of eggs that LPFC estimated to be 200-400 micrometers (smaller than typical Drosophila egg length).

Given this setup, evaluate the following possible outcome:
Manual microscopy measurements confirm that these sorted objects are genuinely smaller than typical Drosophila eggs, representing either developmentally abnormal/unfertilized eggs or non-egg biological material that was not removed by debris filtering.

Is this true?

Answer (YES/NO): NO